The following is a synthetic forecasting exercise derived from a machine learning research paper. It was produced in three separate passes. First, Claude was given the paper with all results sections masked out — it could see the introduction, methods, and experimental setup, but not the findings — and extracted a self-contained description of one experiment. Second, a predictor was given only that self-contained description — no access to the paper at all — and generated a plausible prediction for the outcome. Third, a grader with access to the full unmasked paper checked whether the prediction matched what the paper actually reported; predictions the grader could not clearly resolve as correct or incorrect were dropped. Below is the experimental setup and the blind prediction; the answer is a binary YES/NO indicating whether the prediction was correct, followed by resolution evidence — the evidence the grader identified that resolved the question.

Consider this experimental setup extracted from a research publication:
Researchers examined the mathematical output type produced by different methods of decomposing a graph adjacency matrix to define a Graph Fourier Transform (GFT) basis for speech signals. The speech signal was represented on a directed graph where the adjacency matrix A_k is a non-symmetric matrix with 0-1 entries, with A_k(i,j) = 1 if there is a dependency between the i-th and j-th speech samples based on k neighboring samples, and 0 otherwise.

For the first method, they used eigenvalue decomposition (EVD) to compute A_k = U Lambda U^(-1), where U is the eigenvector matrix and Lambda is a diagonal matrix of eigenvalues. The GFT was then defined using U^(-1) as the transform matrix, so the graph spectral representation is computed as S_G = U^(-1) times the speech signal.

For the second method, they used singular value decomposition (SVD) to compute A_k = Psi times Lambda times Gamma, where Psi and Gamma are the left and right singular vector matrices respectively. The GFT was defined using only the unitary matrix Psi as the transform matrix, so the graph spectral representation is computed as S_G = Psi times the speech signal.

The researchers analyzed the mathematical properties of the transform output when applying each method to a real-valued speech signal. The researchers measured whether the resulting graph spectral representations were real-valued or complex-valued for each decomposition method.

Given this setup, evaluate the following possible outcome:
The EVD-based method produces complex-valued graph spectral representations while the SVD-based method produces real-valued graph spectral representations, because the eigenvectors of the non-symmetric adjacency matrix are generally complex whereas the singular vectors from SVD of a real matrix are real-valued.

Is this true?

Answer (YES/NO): YES